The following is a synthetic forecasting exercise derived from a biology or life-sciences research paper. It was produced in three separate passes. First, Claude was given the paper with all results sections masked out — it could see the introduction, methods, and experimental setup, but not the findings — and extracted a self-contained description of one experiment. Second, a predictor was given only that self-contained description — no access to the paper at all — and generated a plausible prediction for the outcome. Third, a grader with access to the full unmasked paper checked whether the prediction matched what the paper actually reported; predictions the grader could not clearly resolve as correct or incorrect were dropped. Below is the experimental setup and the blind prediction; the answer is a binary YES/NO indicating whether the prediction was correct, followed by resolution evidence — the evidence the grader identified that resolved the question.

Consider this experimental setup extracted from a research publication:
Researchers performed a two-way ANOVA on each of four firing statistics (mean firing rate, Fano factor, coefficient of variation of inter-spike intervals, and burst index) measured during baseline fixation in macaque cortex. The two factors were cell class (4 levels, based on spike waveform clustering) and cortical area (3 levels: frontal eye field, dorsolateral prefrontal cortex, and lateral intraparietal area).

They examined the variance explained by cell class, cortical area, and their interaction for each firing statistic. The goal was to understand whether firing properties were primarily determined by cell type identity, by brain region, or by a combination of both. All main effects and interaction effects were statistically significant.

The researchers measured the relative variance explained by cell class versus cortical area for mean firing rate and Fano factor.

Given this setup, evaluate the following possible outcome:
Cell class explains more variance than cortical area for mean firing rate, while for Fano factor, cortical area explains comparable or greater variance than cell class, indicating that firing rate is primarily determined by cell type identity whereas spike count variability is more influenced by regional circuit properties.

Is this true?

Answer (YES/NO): NO